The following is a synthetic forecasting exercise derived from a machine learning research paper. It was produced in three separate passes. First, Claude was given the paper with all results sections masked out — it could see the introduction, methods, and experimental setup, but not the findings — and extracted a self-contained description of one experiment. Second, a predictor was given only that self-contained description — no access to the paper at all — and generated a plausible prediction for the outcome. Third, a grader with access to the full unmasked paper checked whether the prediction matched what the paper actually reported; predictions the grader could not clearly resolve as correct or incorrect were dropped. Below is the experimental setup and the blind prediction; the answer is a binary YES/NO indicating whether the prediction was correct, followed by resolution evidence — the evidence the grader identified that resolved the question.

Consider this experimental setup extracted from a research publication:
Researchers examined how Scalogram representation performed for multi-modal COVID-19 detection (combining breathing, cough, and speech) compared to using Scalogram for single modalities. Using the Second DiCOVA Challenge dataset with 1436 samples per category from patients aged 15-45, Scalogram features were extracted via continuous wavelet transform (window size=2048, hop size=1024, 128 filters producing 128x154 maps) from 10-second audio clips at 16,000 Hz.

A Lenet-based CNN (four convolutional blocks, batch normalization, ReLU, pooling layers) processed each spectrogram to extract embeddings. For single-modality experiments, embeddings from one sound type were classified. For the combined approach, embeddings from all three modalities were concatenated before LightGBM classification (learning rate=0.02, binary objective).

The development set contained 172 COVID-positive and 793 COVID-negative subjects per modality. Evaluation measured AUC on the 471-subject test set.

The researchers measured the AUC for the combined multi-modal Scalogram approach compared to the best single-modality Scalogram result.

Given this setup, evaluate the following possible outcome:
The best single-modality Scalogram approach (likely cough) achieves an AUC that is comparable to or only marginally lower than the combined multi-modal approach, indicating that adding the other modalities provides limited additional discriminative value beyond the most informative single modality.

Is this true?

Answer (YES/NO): NO